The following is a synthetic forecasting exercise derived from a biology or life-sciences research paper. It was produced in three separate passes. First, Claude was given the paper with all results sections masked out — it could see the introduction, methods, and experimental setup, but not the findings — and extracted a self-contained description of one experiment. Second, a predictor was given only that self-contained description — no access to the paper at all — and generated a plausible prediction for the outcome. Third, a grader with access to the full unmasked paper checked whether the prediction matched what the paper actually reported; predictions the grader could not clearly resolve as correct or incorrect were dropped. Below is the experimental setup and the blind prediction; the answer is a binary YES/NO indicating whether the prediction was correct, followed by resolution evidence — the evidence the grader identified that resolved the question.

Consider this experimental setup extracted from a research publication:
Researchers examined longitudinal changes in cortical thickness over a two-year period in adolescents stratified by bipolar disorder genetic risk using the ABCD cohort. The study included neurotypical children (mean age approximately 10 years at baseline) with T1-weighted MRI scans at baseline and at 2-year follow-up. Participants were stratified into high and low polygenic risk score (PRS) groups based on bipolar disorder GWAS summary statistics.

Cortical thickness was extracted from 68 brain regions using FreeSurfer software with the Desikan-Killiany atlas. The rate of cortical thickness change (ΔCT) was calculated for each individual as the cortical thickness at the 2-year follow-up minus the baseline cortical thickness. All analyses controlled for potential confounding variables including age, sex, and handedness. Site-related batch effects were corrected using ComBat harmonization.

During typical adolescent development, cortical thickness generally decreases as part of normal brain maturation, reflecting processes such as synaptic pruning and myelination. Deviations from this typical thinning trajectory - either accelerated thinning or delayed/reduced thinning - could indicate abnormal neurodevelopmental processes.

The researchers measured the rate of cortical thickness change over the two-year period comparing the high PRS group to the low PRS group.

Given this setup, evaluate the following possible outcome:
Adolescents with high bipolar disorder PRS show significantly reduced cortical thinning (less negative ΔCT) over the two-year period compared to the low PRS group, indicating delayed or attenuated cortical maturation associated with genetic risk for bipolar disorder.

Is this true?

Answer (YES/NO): NO